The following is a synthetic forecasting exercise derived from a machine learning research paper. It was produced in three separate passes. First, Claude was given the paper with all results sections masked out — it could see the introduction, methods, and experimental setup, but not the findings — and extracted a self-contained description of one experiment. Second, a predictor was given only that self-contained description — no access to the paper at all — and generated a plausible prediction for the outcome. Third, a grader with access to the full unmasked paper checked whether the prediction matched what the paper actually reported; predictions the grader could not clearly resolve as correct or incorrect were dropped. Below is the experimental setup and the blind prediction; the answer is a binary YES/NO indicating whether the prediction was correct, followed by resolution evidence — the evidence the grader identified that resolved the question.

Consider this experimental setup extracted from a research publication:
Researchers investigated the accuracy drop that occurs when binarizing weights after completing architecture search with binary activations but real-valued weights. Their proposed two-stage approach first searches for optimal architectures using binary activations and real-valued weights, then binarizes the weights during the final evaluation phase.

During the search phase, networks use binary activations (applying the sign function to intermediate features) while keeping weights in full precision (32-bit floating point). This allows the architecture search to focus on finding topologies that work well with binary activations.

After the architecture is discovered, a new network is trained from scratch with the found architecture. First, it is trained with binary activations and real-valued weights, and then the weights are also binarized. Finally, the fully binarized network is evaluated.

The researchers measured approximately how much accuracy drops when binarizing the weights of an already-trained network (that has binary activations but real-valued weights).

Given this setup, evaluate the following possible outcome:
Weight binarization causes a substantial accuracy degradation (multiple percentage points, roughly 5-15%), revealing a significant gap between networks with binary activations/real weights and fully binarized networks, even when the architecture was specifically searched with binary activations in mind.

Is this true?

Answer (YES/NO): NO